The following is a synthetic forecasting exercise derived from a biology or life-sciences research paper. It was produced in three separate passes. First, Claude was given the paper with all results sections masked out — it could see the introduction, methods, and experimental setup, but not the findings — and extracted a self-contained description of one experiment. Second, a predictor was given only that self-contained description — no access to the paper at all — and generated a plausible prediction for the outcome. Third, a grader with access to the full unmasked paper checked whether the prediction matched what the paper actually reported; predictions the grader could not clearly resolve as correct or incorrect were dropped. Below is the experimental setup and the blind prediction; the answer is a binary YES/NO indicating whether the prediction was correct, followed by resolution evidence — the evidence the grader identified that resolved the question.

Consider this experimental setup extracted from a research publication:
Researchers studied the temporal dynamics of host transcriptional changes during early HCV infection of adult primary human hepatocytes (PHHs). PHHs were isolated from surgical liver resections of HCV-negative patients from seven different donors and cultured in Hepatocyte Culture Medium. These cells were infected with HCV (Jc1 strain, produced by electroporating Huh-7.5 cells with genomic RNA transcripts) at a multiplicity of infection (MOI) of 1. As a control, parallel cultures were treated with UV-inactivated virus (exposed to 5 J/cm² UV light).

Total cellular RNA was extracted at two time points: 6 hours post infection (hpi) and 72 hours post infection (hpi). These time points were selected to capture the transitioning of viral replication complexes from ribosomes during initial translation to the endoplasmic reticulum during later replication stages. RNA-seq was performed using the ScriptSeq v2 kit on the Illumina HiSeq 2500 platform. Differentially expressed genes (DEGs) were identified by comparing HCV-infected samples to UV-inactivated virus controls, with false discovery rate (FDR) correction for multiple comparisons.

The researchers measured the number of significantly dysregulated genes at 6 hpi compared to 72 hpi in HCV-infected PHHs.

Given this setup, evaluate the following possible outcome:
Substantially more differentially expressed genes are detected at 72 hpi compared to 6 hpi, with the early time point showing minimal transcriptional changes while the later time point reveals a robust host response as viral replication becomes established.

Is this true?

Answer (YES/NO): YES